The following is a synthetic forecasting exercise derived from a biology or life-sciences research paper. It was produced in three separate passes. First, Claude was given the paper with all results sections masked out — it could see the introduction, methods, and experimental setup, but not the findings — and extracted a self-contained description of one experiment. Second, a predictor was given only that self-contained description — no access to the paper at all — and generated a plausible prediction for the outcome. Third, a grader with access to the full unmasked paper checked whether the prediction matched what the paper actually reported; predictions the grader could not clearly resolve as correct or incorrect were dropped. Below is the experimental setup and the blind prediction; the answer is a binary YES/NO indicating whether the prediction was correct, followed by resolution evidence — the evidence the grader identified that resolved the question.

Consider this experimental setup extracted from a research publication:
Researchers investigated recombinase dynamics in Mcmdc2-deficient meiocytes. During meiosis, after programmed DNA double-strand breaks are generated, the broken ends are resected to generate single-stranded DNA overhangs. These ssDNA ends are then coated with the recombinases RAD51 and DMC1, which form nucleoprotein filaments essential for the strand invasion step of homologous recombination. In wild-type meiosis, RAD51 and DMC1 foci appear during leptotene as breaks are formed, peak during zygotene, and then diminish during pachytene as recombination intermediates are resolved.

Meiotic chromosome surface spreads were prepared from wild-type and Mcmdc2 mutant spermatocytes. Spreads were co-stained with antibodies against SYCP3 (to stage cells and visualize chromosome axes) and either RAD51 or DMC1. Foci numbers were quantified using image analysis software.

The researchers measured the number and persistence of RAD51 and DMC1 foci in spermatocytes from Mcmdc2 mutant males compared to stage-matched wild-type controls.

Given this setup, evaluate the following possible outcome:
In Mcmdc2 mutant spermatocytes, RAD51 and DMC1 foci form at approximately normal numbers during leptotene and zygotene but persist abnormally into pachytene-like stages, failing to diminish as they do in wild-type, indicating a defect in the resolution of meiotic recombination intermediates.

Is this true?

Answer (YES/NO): NO